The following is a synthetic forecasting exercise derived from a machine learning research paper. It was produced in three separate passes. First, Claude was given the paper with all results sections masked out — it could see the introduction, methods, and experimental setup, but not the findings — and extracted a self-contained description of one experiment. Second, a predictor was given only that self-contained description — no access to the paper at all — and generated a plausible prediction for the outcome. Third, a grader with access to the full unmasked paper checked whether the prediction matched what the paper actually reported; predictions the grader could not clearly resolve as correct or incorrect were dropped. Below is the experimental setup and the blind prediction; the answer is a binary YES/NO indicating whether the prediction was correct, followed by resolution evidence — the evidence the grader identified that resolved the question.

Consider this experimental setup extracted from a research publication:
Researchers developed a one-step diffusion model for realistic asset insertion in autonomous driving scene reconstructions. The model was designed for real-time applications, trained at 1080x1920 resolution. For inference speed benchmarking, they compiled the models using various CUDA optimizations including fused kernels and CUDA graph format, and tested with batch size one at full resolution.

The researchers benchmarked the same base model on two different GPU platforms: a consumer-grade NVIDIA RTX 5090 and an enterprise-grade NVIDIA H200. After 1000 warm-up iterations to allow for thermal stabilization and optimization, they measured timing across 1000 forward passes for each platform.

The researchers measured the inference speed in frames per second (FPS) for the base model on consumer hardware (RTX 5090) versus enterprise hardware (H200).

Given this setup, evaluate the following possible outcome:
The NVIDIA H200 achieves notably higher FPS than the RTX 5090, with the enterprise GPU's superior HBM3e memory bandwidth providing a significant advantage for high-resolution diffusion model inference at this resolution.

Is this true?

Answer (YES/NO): YES